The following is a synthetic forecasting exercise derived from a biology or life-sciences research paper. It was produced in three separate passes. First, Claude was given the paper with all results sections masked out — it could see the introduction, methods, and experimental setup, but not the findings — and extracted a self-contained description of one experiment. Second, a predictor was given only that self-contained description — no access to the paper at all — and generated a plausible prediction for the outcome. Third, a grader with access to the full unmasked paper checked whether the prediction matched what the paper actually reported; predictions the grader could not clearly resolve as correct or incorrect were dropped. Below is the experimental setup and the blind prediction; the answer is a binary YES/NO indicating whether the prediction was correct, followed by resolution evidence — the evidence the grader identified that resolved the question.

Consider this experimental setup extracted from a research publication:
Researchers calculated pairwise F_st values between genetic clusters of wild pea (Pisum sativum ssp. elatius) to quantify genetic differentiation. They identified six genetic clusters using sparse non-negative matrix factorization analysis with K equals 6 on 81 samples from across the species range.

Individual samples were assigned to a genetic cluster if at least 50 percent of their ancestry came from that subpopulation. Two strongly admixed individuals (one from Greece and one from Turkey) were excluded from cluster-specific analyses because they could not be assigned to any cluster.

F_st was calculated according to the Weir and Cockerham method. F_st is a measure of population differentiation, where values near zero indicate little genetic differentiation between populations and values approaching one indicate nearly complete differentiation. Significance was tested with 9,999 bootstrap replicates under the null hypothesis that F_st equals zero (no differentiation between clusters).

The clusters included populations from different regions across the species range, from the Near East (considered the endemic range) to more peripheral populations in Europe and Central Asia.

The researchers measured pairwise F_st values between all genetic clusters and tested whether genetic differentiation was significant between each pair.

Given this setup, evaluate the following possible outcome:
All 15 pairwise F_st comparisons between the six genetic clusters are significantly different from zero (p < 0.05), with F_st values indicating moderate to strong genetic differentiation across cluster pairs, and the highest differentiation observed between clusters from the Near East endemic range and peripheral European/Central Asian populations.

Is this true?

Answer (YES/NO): NO